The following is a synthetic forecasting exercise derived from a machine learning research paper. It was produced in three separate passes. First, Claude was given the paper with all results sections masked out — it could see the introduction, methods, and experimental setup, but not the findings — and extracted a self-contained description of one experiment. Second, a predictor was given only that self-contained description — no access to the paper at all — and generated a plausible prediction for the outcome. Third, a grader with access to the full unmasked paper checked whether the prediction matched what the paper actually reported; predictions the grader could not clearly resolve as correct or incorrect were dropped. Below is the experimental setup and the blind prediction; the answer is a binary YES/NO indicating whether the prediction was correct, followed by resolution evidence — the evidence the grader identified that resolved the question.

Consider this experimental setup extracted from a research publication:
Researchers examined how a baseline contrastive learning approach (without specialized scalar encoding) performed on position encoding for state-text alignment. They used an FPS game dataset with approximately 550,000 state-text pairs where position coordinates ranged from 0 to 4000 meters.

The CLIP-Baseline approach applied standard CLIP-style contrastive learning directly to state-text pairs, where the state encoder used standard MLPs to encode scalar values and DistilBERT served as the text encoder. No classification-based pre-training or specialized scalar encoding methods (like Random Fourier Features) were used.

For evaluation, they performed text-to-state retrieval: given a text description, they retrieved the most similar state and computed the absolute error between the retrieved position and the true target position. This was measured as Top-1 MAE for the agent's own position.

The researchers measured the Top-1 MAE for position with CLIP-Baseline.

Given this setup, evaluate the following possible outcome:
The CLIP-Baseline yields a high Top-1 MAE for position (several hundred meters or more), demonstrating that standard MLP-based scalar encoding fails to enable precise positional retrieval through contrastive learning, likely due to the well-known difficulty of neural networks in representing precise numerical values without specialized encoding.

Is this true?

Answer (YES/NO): YES